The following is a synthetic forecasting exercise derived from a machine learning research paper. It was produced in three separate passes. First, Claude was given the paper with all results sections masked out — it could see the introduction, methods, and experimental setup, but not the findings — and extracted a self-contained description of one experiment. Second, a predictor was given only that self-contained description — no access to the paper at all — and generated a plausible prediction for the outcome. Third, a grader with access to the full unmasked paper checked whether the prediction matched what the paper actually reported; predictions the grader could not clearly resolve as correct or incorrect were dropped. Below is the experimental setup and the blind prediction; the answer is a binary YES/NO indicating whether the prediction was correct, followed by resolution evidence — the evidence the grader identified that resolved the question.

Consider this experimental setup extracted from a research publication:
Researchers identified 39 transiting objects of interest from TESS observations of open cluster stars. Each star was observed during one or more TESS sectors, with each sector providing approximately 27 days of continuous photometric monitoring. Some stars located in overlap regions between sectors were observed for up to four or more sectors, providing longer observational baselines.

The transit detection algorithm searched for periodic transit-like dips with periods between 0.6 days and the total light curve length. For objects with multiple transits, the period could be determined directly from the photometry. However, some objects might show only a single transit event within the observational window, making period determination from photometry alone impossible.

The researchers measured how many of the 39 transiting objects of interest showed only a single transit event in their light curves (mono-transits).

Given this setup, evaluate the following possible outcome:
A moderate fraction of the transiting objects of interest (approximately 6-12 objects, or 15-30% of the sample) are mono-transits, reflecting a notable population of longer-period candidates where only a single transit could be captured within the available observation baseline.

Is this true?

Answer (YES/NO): NO